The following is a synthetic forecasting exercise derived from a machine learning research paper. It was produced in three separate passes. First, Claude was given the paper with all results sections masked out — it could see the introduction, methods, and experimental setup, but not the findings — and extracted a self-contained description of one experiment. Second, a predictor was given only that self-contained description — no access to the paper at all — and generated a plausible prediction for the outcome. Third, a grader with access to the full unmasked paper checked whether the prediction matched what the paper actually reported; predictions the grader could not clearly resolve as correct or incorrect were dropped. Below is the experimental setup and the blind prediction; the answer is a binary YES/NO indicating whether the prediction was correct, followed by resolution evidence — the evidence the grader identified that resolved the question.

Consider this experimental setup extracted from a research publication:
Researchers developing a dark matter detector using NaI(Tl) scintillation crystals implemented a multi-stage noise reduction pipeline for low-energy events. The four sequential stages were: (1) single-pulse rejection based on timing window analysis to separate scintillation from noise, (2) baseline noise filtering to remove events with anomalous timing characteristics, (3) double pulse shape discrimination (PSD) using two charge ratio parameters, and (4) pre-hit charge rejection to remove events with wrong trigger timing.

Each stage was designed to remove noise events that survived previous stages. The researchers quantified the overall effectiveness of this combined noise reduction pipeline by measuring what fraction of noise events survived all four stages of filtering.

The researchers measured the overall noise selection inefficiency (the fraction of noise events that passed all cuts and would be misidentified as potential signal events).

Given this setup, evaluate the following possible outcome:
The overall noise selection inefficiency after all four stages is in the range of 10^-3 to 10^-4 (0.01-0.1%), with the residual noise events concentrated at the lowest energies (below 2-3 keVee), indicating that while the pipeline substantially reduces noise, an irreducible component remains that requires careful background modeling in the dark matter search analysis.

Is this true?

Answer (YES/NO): NO